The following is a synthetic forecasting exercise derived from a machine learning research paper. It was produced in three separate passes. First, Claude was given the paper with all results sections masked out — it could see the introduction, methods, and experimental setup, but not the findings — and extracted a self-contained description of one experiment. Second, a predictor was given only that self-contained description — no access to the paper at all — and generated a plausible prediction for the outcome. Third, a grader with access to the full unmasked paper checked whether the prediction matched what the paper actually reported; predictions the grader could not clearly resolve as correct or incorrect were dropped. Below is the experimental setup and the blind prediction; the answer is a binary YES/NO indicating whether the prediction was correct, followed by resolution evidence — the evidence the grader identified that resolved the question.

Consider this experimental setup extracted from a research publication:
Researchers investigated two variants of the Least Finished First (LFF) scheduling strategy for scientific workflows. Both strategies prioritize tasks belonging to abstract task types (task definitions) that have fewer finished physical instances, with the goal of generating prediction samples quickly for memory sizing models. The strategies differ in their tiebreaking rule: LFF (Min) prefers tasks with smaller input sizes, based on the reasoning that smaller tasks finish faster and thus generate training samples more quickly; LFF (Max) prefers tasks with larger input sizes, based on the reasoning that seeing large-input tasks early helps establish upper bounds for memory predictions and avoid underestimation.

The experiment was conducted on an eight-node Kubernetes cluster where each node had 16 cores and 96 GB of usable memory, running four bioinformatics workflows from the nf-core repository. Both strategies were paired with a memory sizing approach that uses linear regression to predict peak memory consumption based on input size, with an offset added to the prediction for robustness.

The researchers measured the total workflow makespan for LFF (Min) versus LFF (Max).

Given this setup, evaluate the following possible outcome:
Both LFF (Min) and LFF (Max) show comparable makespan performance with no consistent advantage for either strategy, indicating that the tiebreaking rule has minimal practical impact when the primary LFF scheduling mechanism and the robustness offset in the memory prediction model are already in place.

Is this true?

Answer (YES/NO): NO